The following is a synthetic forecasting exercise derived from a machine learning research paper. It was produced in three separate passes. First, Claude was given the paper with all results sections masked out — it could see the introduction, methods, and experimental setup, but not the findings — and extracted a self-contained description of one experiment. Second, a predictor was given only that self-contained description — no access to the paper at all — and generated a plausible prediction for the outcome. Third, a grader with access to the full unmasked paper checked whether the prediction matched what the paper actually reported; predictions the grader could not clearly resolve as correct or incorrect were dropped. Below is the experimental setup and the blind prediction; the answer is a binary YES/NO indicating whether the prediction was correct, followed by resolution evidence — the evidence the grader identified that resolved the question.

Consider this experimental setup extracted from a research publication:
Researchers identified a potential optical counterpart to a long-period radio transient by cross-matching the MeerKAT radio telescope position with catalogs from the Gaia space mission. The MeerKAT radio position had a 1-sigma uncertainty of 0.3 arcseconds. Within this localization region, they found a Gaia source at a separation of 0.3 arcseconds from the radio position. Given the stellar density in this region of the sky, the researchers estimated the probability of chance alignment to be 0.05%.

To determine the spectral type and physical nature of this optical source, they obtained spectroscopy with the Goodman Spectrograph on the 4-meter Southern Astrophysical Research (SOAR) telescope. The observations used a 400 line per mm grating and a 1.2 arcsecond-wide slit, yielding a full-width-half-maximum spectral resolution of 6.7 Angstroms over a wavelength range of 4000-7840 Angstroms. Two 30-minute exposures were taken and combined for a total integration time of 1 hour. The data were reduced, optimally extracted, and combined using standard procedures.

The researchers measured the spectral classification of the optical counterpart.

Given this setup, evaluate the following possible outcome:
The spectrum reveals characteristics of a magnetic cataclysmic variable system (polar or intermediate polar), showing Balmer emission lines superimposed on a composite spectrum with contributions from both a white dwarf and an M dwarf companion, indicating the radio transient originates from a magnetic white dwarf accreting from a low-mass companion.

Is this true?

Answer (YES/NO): NO